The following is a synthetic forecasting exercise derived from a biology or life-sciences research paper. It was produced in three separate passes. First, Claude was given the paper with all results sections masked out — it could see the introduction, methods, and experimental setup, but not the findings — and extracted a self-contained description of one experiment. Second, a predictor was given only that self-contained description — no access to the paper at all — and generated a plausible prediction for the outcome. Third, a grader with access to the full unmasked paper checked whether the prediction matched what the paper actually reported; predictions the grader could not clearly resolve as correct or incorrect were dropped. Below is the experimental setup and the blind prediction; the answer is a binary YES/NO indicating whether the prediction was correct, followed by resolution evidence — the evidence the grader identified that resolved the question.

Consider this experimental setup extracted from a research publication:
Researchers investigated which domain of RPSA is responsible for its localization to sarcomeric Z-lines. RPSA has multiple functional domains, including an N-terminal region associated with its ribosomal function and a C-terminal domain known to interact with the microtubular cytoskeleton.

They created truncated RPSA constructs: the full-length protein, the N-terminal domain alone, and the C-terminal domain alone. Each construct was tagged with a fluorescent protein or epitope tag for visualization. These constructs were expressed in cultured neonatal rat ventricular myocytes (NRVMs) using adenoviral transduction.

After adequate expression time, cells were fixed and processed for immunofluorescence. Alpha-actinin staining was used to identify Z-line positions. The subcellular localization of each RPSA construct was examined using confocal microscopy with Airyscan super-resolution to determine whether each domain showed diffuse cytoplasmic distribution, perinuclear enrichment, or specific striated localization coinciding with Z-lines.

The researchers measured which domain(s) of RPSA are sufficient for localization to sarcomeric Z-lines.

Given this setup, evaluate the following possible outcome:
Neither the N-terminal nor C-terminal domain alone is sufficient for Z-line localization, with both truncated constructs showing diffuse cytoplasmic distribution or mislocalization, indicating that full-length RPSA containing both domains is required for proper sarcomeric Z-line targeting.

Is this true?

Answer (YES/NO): NO